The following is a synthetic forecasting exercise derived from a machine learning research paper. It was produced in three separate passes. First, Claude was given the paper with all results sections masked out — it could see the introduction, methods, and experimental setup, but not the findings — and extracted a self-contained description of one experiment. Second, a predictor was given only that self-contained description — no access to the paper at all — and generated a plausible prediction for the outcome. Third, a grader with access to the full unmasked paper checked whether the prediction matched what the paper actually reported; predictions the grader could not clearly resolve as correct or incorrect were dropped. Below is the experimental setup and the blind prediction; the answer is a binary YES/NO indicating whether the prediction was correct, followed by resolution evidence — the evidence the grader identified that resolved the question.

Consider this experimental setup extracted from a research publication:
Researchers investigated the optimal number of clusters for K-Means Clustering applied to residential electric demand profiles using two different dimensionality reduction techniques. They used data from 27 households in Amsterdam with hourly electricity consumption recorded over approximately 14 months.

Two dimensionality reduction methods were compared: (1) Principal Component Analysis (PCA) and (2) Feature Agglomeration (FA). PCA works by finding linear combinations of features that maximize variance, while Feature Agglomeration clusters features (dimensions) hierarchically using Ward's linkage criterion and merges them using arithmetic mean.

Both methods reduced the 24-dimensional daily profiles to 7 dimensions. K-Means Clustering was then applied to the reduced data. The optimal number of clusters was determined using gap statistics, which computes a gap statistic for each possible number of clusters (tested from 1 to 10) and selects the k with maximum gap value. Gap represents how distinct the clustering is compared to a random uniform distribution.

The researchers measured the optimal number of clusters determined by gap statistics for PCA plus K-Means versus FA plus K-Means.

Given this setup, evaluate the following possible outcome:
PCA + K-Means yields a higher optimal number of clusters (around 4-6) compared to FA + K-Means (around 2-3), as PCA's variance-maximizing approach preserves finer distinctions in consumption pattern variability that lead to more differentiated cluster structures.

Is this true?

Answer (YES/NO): NO